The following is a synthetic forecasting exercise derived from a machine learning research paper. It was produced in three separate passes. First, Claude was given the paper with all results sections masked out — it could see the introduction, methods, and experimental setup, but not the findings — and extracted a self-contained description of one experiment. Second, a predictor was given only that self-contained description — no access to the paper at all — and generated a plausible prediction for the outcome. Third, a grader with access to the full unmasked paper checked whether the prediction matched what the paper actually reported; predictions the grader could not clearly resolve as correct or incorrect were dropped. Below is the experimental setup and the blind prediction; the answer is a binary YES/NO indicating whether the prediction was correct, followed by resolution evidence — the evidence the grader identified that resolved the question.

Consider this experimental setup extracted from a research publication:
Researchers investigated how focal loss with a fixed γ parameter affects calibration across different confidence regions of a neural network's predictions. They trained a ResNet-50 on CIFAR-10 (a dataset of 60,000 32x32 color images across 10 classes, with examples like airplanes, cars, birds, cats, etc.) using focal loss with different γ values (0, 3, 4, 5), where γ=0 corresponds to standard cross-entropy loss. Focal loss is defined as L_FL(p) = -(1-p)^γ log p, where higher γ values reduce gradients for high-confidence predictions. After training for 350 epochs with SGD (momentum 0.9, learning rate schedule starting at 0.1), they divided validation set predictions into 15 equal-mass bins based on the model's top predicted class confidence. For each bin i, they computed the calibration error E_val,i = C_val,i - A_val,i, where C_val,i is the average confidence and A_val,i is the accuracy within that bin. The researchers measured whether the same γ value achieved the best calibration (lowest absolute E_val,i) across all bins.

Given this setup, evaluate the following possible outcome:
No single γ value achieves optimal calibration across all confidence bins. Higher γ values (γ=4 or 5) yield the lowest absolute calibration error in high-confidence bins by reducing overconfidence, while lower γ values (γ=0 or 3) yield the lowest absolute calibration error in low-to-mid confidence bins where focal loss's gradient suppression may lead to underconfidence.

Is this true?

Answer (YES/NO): NO